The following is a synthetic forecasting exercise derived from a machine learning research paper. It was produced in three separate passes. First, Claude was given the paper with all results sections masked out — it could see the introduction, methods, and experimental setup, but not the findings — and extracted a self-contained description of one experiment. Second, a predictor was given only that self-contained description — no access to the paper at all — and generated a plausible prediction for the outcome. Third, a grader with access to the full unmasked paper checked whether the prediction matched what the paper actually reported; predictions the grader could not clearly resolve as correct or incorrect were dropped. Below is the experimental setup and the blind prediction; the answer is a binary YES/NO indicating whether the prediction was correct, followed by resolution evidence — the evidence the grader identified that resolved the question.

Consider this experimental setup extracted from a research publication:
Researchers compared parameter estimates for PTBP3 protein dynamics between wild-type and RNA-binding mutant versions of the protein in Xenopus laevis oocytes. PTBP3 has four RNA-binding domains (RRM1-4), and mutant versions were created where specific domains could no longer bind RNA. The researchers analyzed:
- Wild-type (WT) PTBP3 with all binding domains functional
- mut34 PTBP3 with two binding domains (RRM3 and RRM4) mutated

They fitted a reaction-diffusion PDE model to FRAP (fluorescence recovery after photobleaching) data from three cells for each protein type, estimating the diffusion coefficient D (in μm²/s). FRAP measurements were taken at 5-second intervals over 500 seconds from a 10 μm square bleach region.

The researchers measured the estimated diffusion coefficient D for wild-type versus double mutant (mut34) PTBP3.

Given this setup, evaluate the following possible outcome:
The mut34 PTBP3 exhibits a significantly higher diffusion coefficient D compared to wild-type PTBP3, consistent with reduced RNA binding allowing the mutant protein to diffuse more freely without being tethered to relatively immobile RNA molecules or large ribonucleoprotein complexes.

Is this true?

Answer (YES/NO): YES